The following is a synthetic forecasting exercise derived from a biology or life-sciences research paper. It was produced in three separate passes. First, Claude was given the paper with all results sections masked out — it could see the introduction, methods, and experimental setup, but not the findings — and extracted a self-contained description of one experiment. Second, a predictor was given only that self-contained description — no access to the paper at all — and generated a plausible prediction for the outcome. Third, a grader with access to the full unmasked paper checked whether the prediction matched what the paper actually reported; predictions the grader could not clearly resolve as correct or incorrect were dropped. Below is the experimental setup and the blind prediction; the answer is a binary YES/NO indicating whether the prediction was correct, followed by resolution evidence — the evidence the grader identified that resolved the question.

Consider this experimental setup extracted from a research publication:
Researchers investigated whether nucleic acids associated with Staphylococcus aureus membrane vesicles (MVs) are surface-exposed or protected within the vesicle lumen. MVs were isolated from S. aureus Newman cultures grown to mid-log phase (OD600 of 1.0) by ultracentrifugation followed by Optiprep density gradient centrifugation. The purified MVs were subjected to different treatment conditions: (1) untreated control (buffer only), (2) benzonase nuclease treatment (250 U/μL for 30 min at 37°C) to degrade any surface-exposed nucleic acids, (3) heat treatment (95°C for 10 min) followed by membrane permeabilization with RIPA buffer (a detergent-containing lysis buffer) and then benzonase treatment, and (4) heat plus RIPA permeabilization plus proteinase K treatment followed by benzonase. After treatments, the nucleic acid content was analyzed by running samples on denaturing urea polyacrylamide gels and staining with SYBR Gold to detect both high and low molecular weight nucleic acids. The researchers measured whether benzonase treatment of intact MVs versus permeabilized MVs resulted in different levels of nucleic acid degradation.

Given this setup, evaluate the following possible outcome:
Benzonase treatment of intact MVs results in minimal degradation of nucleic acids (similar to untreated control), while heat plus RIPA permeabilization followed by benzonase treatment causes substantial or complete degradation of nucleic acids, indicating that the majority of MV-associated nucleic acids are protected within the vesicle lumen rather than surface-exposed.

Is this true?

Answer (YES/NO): NO